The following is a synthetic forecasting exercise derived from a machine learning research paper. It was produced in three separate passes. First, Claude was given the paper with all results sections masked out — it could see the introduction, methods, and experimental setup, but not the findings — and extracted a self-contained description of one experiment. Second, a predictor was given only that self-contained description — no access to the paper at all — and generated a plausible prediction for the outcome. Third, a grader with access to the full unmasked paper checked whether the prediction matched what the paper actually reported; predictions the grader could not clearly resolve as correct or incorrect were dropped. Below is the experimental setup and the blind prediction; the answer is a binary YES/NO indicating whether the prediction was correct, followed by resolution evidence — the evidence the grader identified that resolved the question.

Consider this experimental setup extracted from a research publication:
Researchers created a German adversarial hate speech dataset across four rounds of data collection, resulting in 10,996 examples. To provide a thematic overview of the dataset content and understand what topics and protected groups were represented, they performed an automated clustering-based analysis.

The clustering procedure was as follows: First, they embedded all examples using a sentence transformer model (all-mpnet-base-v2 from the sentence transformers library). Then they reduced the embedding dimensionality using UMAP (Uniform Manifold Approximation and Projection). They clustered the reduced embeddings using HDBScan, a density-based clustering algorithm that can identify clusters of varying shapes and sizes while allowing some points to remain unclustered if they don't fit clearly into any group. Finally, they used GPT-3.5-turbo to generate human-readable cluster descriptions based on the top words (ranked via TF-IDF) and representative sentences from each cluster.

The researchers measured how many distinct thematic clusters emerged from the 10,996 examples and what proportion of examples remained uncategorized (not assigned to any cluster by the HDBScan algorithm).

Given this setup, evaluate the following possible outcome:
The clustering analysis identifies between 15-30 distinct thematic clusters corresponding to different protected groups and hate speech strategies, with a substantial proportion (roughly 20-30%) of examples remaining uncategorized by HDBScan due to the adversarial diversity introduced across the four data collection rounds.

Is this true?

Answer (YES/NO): NO